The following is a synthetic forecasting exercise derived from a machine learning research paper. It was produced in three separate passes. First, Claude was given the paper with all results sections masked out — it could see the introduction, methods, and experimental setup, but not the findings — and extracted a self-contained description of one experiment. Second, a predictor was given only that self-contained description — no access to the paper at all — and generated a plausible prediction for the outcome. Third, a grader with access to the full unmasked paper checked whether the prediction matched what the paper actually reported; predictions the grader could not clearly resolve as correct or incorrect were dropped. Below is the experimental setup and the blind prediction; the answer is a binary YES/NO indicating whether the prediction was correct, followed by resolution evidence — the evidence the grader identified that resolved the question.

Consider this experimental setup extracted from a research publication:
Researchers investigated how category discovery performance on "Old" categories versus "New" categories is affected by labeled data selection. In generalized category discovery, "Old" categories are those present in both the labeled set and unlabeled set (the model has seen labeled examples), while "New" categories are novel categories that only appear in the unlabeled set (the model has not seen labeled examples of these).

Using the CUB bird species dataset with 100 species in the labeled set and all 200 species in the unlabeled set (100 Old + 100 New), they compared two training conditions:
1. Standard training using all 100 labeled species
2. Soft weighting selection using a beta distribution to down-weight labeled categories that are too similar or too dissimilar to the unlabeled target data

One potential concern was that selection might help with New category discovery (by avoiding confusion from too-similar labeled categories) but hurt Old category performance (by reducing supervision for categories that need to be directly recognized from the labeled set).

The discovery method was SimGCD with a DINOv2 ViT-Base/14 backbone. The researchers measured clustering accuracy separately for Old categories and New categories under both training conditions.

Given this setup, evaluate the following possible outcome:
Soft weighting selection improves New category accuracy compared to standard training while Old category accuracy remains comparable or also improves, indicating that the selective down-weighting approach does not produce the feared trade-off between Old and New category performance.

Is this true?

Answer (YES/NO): YES